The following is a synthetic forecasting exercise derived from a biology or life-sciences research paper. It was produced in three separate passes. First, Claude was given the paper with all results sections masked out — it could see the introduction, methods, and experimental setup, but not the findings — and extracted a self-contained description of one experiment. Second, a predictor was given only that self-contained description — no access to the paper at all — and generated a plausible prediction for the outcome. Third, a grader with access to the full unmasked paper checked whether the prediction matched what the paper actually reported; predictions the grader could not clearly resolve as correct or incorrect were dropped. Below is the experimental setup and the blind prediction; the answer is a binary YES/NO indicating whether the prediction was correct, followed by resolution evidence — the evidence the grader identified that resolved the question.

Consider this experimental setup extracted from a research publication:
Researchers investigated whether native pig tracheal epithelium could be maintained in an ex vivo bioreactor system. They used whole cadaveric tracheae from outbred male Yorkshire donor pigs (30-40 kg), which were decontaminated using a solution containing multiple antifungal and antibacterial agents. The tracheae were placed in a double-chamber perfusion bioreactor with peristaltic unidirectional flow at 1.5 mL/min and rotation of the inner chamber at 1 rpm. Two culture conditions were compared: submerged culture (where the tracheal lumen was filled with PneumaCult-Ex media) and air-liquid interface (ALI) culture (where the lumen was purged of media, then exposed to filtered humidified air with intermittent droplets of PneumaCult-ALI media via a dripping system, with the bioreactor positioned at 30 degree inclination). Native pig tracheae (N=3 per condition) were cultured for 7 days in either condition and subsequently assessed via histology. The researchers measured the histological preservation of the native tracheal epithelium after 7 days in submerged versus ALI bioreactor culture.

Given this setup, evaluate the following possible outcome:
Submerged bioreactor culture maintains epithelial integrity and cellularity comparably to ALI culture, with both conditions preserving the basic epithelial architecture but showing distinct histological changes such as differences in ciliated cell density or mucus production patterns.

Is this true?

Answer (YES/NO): NO